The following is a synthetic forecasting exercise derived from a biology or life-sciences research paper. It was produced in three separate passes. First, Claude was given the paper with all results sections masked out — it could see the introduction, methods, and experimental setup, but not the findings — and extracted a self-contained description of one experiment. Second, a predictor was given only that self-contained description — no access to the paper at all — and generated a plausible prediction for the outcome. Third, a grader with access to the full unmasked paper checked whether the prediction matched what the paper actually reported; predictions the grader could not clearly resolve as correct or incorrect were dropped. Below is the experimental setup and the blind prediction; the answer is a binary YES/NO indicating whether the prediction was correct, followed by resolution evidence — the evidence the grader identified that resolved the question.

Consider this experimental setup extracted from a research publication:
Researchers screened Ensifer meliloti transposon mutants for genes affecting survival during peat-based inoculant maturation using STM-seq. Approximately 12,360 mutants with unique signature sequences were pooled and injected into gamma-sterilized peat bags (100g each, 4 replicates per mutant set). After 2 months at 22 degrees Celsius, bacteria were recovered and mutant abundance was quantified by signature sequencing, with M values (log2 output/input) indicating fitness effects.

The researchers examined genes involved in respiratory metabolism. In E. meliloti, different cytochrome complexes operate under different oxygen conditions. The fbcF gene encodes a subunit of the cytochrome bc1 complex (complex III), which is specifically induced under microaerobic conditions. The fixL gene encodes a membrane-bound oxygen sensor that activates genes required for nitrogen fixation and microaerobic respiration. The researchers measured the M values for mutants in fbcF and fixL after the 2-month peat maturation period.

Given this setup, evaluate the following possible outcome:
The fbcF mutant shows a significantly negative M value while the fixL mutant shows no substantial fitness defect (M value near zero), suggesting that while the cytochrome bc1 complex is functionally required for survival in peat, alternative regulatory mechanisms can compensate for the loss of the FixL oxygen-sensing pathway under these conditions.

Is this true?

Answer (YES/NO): NO